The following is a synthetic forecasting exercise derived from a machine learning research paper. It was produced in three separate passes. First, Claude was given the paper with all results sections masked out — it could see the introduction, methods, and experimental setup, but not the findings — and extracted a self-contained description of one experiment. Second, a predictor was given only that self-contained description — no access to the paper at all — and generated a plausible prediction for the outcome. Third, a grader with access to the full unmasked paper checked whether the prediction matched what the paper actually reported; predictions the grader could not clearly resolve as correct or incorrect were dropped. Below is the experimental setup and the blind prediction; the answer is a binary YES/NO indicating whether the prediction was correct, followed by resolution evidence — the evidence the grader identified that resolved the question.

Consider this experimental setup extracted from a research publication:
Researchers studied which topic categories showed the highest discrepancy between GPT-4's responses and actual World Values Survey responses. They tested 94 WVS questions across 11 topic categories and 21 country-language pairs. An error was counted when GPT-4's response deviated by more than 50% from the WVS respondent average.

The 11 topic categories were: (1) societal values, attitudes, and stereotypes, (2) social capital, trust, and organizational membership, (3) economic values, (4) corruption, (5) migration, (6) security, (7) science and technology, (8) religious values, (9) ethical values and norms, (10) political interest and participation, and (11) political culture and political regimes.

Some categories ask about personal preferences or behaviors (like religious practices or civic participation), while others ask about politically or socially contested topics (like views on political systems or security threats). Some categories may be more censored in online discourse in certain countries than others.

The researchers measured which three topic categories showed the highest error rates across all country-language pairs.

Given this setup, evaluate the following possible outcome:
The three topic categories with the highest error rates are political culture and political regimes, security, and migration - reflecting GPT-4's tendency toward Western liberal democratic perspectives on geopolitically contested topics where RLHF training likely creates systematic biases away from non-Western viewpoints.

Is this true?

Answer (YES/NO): NO